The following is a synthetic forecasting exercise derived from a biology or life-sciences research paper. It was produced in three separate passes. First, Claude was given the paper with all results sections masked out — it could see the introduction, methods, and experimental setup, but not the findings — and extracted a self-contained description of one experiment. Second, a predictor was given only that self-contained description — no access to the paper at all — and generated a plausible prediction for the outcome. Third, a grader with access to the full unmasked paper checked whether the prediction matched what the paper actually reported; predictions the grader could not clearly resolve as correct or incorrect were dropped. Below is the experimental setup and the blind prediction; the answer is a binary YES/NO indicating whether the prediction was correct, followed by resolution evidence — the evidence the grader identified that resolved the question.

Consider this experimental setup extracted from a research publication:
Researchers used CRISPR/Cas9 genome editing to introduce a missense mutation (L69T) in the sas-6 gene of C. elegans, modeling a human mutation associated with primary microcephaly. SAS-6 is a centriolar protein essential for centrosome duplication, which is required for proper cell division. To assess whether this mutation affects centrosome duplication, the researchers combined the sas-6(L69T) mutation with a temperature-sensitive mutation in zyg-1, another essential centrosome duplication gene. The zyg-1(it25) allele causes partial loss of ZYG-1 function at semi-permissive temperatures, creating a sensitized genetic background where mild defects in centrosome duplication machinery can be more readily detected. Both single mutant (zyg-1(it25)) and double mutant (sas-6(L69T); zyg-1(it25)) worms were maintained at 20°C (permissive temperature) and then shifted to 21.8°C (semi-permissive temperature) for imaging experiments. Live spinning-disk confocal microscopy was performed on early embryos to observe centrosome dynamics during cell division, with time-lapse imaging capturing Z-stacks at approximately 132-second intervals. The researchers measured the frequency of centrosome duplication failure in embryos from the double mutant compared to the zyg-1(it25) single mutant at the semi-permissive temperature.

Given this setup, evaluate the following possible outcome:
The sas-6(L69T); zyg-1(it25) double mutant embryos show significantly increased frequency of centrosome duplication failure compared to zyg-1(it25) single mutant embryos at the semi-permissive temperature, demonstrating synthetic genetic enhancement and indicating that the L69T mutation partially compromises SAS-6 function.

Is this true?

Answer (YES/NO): YES